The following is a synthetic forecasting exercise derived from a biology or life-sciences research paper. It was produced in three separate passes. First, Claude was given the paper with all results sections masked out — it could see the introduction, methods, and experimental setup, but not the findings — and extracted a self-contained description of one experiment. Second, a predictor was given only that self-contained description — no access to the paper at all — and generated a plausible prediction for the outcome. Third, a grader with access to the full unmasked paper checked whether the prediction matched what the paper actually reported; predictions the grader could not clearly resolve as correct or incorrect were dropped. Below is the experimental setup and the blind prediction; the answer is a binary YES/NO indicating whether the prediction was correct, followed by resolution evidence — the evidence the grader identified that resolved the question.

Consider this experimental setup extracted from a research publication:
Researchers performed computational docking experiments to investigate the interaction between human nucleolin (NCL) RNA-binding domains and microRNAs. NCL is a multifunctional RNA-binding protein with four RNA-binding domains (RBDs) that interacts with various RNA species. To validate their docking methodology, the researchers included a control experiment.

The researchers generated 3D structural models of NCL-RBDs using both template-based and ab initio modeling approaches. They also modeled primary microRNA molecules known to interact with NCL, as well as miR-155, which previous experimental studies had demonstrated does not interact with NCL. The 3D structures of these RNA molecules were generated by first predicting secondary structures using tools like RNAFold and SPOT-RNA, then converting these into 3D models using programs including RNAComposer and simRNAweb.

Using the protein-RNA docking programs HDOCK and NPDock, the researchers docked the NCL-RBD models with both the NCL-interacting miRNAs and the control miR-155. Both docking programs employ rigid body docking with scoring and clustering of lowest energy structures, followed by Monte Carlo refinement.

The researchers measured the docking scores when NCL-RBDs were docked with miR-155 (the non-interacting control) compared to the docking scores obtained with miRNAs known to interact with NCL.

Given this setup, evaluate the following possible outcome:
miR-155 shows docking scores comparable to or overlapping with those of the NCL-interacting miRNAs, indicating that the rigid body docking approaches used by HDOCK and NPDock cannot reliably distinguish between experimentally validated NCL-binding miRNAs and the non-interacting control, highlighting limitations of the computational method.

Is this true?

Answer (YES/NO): NO